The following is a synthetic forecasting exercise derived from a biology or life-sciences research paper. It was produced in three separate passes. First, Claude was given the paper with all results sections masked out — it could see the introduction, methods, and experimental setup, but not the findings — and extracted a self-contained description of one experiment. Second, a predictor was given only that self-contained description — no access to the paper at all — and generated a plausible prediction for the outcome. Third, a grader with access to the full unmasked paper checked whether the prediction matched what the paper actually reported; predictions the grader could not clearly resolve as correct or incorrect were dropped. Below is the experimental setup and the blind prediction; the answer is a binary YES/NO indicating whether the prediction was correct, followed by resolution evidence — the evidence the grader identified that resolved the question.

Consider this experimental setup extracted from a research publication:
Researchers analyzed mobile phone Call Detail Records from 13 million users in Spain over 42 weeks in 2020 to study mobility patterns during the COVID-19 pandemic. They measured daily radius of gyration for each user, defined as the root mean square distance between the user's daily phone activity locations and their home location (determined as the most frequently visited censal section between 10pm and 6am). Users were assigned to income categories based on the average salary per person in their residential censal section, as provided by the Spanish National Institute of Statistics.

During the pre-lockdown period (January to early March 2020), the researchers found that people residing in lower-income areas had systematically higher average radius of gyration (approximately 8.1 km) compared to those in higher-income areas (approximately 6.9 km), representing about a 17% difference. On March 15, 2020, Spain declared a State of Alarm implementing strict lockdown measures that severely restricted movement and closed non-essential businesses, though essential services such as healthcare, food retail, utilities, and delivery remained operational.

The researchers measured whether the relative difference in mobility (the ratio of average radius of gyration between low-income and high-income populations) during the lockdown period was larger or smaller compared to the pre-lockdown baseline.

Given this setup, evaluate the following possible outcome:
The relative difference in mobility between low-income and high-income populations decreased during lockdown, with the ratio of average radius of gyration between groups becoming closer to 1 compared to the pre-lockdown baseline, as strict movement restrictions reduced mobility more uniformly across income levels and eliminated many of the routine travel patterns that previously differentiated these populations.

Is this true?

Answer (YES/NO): NO